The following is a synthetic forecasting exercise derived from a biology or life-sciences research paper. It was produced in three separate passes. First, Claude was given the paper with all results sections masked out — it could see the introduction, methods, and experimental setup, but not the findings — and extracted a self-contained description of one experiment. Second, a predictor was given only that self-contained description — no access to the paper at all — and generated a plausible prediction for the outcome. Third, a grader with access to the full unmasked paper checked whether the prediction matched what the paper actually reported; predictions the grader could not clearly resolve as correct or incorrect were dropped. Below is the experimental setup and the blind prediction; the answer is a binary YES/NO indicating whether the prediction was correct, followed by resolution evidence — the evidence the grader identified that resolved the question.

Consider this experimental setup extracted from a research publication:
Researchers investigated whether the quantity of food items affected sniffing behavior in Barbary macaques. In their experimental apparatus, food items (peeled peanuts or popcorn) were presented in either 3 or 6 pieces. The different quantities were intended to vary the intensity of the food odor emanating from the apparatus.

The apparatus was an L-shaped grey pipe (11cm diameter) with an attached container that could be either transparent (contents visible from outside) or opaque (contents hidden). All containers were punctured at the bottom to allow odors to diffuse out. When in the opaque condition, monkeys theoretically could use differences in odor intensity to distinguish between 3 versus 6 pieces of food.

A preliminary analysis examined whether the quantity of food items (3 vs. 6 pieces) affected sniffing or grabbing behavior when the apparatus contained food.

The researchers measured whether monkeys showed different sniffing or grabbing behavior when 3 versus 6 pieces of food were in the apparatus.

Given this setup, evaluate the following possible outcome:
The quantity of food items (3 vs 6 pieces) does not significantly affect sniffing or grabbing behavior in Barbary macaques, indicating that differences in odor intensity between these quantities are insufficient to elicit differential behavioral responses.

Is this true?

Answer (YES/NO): YES